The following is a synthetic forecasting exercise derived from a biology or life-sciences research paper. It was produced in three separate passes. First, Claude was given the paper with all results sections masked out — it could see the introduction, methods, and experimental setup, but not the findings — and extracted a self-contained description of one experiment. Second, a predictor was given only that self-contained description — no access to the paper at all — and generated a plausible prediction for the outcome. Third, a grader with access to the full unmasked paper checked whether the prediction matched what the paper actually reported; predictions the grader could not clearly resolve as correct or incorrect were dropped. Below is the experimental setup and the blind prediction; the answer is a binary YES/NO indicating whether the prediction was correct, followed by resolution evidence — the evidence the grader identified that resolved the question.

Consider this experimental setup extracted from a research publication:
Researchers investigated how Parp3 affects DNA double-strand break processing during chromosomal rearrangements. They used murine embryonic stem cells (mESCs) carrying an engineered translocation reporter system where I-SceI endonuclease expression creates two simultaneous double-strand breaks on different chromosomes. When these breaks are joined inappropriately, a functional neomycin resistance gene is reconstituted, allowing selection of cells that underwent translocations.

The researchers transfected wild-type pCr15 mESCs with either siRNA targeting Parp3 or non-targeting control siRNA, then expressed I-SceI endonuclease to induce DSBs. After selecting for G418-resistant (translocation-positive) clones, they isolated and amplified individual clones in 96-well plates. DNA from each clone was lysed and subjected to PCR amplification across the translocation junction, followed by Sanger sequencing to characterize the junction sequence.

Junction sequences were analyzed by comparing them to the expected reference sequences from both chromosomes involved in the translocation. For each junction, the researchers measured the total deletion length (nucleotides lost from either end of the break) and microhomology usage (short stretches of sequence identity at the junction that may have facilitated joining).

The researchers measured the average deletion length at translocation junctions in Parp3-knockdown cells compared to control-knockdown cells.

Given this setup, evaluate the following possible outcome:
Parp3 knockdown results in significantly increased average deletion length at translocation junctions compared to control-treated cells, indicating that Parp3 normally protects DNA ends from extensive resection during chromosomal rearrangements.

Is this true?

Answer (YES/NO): NO